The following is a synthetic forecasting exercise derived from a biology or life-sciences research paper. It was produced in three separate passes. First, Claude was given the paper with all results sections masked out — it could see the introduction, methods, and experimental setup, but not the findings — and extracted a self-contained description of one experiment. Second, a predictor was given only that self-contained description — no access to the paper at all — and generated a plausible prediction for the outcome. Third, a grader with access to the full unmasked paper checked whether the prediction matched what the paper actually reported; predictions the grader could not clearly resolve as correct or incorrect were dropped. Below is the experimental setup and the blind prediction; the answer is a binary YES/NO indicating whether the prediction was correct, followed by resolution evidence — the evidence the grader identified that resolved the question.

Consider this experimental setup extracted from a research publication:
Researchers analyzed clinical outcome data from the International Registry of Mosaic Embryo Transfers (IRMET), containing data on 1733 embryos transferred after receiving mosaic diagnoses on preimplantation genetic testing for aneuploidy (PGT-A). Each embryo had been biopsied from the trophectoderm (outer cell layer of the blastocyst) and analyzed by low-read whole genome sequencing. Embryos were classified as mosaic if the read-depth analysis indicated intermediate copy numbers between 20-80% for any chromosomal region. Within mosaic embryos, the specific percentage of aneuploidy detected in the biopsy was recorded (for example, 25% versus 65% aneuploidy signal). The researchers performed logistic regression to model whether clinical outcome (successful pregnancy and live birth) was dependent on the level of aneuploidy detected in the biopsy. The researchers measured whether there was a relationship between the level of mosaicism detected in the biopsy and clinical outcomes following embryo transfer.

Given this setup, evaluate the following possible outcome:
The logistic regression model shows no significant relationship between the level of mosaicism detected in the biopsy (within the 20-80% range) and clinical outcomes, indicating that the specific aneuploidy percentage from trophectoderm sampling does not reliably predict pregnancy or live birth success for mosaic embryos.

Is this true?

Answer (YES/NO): NO